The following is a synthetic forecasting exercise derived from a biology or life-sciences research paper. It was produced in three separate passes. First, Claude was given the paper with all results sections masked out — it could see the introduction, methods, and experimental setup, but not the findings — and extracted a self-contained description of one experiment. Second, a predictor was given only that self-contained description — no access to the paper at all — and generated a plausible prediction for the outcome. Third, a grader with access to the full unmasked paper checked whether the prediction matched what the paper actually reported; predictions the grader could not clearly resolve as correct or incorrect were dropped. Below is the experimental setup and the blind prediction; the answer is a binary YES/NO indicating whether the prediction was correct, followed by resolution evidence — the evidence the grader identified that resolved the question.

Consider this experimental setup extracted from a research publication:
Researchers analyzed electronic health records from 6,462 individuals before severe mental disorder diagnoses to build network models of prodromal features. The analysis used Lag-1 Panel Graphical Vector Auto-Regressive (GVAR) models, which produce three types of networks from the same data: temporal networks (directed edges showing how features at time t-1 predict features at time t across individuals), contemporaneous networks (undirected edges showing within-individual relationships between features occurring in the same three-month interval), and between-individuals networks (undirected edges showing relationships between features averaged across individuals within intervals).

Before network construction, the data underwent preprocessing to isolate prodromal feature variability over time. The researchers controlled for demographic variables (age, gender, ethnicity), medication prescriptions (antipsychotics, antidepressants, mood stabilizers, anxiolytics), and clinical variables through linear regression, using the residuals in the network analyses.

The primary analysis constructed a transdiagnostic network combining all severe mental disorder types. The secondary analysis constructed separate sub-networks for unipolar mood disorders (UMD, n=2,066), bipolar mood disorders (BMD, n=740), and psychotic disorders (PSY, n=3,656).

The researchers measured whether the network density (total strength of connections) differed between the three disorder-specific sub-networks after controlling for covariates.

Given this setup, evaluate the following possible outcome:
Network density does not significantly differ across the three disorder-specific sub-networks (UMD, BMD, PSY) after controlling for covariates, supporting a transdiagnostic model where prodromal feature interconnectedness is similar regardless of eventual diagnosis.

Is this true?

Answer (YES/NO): YES